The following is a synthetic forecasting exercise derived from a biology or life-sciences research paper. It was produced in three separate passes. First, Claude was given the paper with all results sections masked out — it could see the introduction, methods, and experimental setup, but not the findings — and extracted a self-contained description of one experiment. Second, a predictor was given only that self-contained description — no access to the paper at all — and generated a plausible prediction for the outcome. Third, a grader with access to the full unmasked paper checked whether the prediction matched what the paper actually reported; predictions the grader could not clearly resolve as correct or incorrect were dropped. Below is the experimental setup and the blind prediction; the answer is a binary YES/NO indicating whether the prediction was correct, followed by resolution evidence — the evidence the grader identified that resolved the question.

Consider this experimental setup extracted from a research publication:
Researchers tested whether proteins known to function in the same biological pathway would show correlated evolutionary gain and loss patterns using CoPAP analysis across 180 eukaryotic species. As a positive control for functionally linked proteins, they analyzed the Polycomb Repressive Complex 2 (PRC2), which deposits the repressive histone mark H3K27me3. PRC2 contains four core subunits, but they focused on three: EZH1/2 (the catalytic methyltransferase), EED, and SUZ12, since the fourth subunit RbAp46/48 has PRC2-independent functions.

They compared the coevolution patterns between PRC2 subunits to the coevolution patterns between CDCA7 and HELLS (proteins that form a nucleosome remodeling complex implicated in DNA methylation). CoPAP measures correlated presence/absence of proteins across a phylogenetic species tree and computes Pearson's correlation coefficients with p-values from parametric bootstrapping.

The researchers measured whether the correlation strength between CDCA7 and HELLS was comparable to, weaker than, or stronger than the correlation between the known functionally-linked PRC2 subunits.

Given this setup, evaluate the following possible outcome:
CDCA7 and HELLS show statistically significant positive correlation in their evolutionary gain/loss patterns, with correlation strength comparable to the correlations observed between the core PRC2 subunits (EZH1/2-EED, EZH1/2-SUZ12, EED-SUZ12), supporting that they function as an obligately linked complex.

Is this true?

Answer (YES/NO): NO